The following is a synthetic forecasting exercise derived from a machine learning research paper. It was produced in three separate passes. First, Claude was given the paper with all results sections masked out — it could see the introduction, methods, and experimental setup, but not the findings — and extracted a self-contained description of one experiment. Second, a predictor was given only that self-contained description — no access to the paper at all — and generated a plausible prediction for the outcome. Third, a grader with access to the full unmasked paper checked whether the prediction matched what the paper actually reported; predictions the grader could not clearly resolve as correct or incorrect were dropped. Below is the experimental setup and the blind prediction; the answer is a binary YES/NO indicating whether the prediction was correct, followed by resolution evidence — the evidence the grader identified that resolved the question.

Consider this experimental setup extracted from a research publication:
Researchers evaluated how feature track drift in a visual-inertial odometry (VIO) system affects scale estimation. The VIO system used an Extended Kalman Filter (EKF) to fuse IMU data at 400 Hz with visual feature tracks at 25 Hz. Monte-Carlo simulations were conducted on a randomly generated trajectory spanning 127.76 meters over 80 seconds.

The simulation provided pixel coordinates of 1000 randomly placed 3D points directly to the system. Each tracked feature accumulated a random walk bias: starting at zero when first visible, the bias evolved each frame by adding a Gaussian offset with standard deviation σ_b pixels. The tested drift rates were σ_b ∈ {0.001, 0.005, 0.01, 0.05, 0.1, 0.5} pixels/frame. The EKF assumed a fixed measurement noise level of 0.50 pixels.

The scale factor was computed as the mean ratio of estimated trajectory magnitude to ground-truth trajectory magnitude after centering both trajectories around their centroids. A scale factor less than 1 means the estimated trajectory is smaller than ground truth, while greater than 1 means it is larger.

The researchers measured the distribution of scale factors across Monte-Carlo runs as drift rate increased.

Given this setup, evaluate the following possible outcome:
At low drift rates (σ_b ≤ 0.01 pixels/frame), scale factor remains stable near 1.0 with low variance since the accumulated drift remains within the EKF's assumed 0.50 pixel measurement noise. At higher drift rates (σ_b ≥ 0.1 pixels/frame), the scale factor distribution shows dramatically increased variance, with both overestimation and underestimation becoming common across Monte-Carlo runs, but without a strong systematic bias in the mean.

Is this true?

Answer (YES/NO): NO